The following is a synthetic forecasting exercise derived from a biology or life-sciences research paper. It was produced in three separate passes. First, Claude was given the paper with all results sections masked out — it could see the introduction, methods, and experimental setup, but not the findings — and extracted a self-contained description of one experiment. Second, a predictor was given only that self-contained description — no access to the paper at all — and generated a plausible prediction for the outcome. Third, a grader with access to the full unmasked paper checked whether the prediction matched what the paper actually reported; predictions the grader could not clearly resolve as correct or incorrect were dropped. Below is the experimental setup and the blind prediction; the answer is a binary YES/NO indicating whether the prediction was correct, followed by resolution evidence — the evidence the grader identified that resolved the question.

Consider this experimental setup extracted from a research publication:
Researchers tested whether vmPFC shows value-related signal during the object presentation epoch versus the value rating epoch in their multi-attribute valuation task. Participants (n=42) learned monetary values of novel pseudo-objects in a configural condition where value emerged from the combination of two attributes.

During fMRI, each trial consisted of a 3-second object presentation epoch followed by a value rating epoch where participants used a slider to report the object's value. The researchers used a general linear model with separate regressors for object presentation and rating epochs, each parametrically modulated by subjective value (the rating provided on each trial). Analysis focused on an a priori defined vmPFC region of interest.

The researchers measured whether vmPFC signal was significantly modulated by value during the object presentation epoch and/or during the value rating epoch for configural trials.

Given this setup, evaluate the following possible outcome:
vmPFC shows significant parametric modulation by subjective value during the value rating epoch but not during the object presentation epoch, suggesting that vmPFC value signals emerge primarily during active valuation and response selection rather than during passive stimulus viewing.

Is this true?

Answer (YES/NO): YES